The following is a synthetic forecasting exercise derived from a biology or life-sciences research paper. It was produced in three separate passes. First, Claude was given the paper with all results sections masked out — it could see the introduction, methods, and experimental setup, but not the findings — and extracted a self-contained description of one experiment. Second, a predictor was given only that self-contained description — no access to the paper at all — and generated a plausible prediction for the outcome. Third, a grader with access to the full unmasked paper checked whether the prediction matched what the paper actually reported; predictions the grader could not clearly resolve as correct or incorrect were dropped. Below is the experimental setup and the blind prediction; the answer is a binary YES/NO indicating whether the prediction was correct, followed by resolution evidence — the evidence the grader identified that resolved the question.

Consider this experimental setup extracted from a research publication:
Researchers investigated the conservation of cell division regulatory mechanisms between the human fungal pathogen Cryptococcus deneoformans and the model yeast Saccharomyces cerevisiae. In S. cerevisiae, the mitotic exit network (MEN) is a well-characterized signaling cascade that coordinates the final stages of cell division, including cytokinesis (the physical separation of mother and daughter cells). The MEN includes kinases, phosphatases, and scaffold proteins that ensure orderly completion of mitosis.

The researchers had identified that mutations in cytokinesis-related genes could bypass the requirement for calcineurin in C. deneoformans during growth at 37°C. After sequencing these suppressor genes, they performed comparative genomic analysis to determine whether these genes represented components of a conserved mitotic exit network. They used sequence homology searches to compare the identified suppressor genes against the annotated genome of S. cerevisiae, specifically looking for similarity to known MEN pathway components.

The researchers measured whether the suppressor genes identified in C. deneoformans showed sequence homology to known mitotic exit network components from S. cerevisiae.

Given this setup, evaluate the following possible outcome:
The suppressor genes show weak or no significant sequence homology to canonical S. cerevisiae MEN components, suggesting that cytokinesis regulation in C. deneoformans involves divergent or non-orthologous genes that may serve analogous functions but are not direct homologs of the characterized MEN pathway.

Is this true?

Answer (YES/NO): NO